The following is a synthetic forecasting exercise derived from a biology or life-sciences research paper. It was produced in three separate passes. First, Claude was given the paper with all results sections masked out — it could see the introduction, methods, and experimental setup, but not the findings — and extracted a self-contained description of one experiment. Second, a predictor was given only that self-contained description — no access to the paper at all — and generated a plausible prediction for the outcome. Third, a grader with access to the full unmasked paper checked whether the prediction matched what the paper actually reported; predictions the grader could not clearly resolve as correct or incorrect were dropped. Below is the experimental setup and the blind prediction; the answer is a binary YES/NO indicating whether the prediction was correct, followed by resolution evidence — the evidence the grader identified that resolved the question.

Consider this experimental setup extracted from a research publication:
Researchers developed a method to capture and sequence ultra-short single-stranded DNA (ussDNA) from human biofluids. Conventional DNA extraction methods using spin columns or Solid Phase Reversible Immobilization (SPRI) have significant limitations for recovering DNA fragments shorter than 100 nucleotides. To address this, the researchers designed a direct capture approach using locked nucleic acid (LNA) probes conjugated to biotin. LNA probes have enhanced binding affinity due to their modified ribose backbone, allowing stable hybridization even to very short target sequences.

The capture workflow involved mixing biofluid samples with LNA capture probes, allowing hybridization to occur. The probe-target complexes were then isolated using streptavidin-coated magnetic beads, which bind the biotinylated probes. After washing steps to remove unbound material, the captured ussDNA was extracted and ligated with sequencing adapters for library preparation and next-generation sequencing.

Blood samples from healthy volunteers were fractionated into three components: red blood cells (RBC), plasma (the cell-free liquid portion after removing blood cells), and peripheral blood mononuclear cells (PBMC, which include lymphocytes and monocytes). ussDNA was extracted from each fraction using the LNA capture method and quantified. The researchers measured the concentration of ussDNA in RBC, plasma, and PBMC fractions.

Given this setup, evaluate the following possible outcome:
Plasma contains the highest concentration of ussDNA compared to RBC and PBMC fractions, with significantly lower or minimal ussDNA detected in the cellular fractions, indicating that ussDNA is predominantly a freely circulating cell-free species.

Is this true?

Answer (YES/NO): NO